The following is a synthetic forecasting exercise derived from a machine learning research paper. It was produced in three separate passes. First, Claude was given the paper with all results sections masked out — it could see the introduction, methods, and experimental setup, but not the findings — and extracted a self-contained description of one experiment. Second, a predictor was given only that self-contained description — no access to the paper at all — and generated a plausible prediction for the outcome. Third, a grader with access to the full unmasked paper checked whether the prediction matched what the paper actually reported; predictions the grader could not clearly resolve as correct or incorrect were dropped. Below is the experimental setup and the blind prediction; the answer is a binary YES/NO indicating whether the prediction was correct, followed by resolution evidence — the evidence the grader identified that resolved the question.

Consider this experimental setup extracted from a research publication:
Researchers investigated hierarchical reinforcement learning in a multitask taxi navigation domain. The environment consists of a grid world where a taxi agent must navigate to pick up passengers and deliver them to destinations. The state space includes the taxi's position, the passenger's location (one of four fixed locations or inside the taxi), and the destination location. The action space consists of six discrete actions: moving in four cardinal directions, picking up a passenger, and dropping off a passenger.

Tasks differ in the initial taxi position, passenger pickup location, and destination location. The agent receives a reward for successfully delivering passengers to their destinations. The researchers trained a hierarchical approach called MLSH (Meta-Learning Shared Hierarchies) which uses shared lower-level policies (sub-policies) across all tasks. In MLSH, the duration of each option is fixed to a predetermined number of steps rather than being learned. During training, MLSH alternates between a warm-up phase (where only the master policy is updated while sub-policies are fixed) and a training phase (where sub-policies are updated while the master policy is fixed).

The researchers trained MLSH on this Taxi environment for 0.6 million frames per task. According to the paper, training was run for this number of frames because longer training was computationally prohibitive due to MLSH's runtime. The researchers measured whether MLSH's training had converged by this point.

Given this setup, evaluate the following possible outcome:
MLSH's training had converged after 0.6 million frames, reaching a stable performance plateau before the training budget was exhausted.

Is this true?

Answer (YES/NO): YES